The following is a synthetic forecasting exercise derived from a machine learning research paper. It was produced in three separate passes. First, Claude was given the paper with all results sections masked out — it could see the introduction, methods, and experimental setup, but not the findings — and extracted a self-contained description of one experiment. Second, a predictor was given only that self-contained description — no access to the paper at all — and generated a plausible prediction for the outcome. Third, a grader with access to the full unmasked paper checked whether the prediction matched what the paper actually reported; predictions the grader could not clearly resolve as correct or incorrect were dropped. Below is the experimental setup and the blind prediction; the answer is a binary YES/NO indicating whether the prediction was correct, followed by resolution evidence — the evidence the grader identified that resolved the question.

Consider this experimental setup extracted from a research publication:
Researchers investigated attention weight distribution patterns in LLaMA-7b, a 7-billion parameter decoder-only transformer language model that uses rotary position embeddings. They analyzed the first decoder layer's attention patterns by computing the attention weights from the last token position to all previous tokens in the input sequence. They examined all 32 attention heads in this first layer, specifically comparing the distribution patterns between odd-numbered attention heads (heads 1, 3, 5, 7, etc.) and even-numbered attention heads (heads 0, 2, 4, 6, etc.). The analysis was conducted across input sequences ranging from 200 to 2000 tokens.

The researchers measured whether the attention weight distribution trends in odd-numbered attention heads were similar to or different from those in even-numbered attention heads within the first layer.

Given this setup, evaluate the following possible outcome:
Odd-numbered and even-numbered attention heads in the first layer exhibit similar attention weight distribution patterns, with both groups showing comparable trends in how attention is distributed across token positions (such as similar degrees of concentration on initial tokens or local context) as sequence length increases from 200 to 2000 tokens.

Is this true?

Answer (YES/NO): NO